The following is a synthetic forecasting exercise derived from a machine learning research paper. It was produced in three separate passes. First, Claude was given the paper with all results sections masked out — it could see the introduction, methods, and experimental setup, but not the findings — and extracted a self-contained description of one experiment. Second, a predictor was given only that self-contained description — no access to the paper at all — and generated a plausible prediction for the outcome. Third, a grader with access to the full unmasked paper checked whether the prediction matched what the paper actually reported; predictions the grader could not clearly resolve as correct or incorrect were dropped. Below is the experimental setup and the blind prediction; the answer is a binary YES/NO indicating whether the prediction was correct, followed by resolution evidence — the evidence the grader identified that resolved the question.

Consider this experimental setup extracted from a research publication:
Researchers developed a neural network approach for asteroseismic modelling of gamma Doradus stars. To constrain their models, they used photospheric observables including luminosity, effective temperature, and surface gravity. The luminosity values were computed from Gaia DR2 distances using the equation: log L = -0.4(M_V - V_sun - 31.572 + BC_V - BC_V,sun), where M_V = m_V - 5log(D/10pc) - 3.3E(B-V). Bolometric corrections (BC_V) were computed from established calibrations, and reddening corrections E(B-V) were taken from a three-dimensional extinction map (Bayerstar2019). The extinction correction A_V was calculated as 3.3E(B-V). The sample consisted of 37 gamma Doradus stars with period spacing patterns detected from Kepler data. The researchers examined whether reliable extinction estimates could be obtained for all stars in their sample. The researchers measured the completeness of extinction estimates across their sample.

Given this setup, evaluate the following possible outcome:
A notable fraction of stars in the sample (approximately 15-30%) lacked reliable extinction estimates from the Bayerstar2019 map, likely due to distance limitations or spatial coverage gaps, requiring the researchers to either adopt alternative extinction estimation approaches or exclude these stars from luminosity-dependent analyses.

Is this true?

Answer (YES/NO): NO